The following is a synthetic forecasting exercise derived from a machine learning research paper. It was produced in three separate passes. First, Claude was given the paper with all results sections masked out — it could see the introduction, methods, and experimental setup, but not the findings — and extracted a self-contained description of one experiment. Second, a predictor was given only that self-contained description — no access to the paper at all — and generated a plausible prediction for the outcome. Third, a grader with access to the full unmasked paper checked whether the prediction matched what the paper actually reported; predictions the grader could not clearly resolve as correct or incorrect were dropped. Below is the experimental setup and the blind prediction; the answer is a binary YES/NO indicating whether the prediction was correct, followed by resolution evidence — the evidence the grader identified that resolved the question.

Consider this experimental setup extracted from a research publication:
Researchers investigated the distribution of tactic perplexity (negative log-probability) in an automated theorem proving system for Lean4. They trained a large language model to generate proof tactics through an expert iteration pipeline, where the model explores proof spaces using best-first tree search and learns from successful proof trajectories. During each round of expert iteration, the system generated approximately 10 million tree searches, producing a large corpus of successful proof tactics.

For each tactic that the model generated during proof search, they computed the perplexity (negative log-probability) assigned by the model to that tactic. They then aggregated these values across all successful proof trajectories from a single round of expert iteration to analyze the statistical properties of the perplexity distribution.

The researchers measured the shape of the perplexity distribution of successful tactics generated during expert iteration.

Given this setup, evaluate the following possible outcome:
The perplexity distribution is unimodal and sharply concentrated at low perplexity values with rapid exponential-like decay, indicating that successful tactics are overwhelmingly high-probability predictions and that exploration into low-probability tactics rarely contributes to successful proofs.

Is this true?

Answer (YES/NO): NO